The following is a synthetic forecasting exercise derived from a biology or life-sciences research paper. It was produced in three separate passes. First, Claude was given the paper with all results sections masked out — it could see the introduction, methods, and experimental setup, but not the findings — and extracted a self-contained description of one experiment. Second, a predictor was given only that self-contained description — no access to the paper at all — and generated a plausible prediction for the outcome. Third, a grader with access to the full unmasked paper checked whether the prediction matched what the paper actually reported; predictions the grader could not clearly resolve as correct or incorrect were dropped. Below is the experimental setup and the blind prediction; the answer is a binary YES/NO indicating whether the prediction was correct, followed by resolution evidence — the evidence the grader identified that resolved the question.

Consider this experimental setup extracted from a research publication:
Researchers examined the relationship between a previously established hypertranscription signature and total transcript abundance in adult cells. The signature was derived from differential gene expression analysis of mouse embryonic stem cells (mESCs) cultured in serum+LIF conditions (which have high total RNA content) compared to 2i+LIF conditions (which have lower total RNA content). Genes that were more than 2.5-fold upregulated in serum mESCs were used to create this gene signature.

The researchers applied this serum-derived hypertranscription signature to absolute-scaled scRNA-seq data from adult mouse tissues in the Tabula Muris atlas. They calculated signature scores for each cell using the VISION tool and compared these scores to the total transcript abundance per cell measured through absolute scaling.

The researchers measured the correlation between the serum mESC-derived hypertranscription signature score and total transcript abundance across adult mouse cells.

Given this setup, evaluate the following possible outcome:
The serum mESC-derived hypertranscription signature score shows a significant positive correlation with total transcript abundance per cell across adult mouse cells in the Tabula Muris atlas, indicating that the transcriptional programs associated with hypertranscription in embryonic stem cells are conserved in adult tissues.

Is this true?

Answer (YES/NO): YES